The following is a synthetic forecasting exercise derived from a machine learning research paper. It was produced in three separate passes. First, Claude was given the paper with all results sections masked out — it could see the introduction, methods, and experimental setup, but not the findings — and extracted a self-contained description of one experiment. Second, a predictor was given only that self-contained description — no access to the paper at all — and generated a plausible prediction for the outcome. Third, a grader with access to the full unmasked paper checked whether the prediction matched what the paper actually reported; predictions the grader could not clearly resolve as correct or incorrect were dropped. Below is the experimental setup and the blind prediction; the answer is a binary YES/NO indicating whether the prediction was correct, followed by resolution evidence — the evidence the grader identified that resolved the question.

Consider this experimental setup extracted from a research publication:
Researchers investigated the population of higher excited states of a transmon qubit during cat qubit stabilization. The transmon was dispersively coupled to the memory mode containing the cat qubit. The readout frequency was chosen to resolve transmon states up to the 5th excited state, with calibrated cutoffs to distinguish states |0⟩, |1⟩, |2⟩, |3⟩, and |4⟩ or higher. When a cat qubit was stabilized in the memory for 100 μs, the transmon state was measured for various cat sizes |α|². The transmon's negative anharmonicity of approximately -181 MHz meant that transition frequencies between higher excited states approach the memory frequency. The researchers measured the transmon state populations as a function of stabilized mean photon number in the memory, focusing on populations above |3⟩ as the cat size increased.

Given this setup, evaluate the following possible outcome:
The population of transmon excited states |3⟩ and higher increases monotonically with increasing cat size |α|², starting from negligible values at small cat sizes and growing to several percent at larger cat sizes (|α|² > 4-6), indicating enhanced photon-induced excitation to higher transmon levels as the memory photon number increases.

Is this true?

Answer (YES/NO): NO